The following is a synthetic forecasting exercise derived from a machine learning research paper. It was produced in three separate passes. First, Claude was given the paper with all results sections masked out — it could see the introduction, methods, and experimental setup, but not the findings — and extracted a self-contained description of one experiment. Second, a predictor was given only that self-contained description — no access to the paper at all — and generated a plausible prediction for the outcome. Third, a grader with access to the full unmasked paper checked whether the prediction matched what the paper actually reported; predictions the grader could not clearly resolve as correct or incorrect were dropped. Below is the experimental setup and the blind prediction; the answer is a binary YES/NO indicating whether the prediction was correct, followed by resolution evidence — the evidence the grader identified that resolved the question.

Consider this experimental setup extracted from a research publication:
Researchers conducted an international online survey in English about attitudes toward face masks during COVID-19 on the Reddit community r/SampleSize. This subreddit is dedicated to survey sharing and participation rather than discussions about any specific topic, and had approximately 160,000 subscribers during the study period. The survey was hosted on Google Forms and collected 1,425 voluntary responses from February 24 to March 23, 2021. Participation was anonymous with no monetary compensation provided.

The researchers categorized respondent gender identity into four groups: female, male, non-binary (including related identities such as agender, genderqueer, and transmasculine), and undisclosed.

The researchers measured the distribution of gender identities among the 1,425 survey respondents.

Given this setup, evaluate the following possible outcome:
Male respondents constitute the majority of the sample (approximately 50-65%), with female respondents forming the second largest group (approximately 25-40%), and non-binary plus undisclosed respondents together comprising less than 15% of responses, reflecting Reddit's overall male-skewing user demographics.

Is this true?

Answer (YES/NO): NO